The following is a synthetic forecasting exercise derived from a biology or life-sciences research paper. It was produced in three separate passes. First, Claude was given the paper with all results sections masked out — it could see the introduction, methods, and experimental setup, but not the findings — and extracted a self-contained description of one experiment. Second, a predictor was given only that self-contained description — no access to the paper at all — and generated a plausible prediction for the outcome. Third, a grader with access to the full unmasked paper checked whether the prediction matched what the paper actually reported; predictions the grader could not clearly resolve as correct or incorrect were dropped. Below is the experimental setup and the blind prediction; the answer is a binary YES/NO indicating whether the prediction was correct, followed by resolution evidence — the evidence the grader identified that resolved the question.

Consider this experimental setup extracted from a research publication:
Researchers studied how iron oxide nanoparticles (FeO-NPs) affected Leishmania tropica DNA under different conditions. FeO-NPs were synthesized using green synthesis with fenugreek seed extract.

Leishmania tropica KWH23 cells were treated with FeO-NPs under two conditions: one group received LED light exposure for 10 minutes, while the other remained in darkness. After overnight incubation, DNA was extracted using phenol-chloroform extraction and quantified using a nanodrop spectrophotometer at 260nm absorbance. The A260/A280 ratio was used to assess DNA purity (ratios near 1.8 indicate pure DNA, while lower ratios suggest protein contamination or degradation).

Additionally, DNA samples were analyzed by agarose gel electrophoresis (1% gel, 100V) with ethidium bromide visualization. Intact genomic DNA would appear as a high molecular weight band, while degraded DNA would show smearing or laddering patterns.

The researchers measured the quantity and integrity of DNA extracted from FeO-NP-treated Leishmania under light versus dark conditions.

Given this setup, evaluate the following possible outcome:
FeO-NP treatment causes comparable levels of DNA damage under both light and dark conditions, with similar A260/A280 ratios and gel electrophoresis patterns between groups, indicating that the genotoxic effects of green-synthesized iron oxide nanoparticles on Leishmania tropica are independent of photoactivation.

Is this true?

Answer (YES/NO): NO